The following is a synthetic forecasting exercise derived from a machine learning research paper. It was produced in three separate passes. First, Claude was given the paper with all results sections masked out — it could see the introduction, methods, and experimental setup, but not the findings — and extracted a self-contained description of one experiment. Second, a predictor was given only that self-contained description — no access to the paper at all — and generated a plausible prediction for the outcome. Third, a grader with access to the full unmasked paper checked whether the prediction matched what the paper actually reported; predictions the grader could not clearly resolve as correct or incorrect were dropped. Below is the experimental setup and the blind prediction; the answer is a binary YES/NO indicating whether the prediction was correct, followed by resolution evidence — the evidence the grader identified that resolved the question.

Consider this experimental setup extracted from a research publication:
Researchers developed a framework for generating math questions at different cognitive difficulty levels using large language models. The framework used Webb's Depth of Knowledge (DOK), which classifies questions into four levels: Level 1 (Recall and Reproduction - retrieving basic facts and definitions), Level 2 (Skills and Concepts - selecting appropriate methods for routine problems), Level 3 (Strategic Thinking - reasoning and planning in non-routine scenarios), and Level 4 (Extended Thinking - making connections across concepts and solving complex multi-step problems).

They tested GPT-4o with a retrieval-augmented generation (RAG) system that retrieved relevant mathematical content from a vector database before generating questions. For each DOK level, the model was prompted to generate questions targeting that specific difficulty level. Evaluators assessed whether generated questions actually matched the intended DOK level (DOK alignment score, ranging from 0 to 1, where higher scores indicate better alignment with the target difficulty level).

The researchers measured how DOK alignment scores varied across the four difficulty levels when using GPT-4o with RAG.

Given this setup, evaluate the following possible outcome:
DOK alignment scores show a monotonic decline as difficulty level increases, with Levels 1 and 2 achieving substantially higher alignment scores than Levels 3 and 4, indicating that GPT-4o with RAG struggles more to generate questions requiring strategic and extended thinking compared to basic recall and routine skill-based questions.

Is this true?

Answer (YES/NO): NO